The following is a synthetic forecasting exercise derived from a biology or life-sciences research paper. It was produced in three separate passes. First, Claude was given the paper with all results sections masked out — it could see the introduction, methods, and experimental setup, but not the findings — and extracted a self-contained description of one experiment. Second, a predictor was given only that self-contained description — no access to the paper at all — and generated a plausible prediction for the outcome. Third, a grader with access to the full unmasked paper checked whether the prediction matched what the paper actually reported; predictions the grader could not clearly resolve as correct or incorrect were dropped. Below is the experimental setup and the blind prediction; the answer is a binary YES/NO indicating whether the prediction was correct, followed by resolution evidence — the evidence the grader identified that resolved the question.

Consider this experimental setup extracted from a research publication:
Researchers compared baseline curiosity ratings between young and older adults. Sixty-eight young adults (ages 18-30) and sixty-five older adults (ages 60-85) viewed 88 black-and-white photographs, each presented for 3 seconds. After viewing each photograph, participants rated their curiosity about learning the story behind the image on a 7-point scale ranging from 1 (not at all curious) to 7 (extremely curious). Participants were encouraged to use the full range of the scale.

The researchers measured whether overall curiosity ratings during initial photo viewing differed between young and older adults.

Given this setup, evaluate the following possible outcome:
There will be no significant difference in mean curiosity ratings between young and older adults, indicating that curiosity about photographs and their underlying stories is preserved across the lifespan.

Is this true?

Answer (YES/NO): YES